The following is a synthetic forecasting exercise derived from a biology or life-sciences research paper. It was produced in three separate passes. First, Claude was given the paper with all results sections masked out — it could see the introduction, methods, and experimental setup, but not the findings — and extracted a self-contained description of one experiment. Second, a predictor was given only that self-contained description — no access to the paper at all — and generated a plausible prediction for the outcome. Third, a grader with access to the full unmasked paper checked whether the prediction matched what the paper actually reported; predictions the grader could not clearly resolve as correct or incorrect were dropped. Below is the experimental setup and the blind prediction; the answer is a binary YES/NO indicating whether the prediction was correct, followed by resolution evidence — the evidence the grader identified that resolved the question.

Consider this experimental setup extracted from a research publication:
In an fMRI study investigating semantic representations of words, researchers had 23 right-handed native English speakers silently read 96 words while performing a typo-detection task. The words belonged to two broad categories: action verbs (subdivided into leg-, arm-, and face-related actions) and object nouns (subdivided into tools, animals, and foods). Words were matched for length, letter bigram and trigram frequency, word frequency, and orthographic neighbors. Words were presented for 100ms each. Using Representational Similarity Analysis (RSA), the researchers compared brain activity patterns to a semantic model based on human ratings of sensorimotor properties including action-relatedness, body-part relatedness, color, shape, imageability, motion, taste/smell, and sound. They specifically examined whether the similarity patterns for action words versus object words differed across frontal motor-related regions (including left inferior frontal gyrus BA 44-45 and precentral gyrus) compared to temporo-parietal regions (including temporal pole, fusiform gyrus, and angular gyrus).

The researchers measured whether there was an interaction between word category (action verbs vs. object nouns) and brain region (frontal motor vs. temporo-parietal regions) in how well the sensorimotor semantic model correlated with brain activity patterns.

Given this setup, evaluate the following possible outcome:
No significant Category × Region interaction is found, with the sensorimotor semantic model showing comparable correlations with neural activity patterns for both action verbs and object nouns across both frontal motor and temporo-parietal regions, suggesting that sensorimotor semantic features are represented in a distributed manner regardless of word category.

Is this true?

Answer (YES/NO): NO